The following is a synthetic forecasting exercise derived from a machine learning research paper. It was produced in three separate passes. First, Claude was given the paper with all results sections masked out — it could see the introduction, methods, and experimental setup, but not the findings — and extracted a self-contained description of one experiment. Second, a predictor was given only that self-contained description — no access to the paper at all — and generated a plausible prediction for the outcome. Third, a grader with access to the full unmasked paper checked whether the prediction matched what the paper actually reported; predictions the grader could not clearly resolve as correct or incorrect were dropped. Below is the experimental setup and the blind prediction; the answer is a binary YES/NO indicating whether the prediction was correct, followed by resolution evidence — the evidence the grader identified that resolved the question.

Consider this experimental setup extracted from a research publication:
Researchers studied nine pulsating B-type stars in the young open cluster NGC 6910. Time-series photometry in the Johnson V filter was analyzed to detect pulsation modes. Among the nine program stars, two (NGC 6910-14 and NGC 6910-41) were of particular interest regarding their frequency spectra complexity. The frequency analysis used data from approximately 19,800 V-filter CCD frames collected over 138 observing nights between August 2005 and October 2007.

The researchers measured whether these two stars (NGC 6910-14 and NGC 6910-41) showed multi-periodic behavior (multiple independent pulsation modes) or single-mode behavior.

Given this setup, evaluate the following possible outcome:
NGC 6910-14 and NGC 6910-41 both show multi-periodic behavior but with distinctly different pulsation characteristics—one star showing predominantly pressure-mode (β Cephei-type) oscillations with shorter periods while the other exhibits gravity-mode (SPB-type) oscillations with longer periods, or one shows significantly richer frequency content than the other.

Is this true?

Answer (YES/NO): NO